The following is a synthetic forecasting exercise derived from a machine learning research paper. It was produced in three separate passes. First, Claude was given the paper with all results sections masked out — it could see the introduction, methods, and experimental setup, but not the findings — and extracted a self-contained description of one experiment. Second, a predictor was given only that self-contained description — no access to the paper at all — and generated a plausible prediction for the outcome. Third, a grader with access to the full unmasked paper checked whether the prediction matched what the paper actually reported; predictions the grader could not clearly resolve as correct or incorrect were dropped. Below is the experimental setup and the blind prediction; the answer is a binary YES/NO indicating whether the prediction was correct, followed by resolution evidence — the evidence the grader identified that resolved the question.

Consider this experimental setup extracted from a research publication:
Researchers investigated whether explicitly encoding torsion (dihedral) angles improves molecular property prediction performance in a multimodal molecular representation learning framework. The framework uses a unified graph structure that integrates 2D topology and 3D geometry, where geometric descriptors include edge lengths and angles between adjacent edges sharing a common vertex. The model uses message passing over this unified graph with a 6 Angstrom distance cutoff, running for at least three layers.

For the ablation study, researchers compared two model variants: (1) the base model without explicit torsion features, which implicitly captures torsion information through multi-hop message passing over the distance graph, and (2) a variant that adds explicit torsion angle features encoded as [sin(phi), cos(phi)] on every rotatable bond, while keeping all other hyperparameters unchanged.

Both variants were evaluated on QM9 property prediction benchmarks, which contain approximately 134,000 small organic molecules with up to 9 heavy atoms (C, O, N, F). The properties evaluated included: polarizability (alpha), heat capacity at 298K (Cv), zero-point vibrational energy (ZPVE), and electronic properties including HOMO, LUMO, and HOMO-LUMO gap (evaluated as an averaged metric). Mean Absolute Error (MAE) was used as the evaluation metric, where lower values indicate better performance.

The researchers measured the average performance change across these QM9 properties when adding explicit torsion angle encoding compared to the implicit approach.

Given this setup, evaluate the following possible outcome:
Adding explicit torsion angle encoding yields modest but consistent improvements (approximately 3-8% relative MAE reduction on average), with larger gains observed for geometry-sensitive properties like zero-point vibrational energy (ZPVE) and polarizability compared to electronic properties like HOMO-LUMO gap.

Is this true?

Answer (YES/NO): NO